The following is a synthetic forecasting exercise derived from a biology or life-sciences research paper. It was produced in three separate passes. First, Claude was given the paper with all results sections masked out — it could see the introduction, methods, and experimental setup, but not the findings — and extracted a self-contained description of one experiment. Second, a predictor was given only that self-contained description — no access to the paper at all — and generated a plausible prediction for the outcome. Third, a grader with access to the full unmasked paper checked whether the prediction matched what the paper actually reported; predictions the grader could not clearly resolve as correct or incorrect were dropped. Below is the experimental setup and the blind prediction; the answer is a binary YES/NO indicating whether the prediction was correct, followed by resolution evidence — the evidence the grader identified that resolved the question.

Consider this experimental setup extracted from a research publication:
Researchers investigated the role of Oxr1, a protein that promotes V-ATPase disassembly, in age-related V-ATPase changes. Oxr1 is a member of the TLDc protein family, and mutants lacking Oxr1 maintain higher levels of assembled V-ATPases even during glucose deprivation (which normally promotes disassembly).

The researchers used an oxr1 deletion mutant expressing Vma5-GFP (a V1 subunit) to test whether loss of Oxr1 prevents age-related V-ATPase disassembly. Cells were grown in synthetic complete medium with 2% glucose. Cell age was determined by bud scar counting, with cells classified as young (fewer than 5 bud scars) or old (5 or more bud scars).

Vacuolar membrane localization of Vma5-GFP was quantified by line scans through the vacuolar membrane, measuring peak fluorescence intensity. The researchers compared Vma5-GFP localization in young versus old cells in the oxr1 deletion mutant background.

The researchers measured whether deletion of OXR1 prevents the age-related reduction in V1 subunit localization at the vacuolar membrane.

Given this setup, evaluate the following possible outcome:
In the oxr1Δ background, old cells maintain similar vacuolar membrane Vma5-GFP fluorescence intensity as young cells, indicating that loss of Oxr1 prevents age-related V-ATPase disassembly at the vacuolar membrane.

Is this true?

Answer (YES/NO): YES